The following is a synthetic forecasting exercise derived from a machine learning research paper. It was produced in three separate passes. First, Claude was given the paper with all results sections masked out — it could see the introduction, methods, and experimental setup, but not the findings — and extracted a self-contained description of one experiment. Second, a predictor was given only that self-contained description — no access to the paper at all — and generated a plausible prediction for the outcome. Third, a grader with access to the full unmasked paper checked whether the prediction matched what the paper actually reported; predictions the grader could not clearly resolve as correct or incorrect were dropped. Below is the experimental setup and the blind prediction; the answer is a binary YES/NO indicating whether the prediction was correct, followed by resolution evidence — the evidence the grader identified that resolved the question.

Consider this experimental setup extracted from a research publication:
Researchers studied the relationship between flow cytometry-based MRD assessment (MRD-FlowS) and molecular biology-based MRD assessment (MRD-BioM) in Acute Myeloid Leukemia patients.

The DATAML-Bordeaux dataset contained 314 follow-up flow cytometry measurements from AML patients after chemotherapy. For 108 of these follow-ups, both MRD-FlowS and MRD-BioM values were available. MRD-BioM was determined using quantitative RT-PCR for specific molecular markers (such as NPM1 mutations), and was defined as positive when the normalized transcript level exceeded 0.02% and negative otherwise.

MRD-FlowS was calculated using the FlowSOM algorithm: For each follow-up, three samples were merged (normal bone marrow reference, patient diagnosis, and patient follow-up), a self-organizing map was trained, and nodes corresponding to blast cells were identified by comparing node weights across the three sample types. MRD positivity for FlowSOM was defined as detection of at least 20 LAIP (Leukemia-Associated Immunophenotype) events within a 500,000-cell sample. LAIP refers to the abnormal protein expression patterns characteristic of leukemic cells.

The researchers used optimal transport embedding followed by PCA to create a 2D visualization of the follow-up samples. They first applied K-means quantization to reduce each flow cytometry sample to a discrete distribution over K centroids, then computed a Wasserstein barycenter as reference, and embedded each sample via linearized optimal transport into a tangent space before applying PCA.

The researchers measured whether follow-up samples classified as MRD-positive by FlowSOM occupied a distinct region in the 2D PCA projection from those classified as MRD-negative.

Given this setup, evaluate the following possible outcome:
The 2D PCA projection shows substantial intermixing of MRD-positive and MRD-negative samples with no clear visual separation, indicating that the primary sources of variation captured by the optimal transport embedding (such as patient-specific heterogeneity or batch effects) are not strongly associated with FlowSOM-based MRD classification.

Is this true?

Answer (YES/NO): NO